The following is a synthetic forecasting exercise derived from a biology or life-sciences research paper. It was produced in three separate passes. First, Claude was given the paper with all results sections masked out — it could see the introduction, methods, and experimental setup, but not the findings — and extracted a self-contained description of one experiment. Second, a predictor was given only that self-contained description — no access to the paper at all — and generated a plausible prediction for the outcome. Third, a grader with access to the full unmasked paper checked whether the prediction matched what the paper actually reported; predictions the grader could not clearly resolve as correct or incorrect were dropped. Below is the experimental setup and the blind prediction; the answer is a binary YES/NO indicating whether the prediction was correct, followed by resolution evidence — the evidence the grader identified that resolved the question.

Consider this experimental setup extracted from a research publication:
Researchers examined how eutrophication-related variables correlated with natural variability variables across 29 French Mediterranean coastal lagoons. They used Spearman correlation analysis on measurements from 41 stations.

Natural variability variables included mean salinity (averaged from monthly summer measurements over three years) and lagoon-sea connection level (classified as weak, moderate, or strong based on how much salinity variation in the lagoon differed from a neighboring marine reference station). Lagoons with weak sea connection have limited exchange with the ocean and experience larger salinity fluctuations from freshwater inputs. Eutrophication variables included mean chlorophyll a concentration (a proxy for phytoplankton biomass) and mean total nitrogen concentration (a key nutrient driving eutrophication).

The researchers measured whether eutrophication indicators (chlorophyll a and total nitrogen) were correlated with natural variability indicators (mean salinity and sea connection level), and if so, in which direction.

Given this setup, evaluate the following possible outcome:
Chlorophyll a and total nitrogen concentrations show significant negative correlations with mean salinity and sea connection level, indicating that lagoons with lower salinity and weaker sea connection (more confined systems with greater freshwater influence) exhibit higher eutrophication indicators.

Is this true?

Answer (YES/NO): NO